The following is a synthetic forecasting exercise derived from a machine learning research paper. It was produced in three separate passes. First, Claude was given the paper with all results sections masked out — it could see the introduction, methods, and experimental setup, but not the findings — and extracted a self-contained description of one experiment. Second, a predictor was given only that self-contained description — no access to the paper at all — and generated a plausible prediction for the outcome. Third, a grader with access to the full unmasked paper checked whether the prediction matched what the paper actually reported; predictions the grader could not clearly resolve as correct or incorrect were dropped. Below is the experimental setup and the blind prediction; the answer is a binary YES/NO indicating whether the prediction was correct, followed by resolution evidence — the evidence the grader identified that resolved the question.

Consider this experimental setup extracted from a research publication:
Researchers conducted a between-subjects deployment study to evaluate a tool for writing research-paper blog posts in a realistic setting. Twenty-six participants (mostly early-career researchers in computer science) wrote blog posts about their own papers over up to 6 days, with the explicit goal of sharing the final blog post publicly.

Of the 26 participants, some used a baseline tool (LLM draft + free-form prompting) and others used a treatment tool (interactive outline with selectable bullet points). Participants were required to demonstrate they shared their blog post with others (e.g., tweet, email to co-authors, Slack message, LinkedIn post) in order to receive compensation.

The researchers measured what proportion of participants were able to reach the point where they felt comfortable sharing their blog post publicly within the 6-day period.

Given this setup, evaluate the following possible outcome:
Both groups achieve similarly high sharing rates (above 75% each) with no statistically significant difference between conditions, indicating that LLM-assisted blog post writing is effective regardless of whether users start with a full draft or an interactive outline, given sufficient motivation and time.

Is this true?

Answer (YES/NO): YES